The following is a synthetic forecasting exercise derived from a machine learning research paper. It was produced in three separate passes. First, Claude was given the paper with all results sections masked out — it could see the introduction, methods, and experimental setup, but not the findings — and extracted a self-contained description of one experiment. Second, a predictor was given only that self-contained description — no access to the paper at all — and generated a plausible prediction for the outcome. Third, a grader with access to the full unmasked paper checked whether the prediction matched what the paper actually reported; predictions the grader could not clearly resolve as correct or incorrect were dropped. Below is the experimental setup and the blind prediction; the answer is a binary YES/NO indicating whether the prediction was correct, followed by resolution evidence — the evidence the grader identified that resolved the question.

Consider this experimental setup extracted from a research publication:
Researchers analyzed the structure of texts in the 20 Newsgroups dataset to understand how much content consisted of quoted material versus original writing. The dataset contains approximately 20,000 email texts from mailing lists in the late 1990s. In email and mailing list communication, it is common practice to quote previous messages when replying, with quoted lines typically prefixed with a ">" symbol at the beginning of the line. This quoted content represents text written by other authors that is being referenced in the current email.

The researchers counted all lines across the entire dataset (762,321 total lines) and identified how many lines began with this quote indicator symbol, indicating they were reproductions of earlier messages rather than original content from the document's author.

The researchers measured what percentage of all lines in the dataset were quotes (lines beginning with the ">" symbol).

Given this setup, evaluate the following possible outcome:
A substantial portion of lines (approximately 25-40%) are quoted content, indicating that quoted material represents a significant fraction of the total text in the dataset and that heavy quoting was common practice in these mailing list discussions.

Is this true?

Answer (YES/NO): NO